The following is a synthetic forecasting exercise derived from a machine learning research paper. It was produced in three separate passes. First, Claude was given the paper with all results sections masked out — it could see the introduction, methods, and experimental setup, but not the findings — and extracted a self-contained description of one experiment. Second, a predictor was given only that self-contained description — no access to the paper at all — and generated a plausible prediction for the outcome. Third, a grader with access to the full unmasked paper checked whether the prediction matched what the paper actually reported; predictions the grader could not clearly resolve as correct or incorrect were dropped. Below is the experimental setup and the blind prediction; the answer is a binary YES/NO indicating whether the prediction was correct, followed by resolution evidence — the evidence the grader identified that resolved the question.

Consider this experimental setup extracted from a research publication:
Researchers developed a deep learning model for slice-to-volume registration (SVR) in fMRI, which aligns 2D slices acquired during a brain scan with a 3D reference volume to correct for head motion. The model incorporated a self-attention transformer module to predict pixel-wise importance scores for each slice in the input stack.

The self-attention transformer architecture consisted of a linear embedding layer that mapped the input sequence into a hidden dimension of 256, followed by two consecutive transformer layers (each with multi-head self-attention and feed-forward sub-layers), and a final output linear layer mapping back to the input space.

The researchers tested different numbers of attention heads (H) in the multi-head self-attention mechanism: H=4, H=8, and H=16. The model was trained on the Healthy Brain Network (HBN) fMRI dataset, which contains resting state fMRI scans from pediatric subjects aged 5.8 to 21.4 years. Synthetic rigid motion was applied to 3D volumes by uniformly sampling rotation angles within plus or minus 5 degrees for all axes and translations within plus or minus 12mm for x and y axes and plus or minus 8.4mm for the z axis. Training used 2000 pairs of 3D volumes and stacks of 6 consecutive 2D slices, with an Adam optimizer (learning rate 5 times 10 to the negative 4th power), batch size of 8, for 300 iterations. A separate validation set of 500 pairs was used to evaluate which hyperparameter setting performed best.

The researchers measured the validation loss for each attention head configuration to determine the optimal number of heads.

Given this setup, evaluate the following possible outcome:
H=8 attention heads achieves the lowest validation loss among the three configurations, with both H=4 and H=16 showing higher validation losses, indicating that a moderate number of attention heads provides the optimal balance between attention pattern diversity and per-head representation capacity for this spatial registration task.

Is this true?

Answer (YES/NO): YES